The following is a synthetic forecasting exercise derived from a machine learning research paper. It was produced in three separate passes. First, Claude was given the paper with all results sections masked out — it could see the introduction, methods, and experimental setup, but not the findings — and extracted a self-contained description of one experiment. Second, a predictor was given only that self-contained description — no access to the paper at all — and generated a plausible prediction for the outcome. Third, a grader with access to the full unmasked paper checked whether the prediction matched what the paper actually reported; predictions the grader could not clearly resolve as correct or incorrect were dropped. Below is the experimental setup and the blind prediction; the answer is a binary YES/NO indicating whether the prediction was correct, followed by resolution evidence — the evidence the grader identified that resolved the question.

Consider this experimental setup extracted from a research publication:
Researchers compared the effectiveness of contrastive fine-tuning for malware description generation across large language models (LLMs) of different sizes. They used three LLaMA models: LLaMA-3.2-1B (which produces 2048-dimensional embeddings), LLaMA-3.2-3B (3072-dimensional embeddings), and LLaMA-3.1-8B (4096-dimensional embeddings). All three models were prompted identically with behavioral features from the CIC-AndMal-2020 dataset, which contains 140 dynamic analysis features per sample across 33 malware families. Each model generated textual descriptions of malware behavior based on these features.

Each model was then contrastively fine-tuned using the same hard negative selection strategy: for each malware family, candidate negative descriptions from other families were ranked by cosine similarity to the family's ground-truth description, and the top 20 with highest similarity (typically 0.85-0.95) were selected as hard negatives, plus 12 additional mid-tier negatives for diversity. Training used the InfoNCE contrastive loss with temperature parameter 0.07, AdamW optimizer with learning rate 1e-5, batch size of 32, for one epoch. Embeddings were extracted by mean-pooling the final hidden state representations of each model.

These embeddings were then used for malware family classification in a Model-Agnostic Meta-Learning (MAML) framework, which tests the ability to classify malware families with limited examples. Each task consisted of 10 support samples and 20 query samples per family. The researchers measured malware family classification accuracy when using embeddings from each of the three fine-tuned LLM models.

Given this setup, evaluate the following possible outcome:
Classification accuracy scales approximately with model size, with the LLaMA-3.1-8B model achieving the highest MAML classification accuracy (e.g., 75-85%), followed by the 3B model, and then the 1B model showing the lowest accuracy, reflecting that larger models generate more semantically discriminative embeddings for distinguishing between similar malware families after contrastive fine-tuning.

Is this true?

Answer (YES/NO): NO